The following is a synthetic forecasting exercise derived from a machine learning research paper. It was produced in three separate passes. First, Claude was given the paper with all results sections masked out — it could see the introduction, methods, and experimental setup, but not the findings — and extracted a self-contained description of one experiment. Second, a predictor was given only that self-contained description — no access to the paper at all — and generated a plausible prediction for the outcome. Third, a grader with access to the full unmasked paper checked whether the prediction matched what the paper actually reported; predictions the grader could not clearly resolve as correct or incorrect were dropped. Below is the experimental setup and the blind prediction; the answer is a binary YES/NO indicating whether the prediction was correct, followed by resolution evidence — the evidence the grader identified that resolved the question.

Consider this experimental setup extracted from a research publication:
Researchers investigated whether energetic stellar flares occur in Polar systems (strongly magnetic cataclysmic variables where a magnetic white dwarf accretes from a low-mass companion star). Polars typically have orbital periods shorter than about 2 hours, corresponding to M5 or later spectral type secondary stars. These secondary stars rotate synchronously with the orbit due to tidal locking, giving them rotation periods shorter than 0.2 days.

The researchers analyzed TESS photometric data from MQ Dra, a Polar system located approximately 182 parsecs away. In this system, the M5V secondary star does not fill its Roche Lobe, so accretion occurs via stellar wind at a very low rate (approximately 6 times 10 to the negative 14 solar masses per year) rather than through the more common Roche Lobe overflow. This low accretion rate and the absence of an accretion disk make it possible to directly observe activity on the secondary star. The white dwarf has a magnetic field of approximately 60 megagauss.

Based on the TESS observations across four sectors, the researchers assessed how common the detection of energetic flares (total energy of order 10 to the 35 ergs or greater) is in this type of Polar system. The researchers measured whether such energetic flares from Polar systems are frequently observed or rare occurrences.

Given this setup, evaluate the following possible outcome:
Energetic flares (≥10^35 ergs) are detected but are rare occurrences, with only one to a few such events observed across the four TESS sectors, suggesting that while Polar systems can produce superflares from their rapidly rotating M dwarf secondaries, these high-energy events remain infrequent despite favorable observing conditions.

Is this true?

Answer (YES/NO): YES